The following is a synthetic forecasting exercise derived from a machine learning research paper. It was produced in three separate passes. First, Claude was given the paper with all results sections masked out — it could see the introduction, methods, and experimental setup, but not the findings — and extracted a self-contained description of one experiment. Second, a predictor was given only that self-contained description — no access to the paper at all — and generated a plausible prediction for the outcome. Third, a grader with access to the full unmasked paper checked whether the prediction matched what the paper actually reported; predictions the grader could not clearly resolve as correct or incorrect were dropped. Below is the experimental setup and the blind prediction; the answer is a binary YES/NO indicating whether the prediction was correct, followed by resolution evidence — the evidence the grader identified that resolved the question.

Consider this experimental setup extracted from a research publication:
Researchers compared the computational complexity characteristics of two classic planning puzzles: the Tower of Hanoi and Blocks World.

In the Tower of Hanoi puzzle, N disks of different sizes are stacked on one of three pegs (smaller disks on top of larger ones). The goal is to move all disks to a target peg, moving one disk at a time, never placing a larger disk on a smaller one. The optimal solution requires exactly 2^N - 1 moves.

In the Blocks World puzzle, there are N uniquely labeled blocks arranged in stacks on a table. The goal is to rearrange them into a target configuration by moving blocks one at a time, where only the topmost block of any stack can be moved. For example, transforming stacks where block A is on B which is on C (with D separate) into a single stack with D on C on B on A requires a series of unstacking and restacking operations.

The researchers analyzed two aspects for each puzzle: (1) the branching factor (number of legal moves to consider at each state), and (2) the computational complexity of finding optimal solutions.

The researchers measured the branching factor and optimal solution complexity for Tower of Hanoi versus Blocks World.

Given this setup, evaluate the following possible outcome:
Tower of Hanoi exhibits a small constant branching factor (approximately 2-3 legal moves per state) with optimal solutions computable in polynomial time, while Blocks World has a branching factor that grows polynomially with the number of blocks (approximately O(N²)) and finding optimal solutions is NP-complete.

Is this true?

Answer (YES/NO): NO